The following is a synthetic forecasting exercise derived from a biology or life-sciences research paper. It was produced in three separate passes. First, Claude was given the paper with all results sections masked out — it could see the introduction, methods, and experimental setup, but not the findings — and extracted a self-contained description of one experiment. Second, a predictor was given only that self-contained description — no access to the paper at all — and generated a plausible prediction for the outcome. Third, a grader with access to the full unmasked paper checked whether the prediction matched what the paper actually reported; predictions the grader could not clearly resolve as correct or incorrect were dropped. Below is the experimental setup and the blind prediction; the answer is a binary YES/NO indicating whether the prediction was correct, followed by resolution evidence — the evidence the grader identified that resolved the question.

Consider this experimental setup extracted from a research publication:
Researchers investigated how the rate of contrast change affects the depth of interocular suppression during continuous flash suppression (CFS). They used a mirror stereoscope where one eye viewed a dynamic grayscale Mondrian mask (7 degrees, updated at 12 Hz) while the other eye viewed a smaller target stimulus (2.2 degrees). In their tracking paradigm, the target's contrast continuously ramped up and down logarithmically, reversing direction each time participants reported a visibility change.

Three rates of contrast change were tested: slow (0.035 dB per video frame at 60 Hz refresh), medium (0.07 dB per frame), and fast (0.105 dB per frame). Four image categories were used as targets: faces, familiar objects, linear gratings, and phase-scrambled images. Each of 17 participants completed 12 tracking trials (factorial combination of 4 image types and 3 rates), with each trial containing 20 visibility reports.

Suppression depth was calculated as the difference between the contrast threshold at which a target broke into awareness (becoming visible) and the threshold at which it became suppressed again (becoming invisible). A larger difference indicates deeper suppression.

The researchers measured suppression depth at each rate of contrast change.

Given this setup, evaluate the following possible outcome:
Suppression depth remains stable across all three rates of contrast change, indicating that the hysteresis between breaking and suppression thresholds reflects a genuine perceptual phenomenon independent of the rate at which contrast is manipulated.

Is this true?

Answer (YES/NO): NO